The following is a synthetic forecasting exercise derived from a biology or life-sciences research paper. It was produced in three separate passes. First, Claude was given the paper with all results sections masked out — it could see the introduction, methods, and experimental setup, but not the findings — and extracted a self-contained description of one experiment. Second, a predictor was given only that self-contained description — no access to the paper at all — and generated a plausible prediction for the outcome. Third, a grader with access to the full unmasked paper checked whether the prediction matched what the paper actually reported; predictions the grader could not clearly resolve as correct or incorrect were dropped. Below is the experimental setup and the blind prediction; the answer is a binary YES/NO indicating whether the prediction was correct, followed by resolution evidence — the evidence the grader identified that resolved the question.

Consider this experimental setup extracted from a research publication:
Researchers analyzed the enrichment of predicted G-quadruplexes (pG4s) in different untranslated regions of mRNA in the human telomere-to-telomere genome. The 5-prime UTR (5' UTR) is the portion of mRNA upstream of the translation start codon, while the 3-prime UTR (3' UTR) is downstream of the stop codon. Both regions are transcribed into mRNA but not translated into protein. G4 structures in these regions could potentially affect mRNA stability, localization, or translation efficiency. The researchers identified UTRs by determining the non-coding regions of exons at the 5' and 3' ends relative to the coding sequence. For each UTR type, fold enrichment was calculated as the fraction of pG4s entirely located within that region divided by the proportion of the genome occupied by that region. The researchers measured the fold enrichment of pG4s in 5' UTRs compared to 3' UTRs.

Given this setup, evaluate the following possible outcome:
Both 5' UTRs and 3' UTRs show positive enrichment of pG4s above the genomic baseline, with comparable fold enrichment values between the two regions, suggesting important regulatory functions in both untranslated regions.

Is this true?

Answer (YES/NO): NO